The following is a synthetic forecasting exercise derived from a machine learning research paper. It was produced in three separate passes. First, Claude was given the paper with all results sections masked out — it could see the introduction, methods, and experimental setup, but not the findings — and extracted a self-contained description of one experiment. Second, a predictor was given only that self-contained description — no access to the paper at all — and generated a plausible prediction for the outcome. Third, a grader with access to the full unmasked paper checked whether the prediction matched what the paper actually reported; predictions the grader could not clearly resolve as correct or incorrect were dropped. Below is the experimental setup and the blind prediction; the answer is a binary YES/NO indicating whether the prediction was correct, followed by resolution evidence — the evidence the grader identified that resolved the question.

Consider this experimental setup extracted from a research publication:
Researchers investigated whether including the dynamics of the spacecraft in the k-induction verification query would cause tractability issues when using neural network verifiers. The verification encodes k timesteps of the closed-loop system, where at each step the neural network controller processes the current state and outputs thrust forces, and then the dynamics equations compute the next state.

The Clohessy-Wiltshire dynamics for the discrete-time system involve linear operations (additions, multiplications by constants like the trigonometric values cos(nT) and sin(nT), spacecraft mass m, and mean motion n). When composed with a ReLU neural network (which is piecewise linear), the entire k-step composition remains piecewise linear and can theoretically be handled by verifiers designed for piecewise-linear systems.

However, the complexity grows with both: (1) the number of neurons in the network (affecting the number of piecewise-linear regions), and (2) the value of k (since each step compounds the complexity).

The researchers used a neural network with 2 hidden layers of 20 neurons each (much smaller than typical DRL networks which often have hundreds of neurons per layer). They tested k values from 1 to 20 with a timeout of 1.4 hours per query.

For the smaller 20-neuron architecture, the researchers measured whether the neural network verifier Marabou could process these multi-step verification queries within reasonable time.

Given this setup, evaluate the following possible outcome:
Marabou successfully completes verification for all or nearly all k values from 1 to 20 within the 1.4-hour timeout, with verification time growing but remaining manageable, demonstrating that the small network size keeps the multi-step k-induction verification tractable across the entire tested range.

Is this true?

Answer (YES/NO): YES